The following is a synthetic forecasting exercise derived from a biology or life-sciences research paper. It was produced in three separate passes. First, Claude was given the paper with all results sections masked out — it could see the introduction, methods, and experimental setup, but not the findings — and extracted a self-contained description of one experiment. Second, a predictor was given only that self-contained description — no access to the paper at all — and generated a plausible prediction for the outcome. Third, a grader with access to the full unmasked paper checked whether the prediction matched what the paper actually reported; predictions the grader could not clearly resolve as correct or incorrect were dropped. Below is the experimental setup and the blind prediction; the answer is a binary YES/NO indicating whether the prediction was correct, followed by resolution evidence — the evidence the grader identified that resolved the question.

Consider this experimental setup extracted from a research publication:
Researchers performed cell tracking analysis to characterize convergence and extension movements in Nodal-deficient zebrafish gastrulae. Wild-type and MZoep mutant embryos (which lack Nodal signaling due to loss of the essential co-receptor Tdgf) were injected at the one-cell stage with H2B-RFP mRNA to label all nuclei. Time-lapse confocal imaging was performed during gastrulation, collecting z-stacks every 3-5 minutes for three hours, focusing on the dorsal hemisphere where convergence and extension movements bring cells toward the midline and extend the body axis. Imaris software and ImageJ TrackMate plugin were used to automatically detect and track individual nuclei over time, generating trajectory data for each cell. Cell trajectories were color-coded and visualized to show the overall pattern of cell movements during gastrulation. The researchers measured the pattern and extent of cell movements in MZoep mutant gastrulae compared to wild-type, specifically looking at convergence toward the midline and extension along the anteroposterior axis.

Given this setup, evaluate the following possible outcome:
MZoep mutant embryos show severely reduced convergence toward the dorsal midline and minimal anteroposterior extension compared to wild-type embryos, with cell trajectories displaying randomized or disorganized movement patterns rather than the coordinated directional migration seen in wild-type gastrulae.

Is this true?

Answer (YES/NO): YES